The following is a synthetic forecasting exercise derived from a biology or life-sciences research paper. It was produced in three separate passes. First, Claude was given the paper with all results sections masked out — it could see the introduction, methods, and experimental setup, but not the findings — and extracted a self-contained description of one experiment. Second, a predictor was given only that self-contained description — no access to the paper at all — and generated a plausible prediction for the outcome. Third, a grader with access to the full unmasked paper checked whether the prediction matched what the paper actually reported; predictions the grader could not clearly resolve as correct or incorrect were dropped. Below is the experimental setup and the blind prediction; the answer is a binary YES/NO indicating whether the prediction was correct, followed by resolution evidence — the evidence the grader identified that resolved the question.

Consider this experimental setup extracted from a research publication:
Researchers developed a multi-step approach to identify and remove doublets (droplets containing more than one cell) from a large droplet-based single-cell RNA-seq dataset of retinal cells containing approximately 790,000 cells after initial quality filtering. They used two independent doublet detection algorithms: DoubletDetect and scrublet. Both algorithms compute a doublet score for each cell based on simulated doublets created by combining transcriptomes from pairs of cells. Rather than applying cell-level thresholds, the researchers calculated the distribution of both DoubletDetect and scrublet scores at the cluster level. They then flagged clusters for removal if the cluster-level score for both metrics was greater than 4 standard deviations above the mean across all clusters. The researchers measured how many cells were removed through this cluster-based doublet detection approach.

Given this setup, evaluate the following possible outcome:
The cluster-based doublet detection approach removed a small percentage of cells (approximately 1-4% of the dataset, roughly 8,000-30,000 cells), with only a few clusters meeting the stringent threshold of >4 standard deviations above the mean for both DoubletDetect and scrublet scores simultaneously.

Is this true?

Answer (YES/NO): YES